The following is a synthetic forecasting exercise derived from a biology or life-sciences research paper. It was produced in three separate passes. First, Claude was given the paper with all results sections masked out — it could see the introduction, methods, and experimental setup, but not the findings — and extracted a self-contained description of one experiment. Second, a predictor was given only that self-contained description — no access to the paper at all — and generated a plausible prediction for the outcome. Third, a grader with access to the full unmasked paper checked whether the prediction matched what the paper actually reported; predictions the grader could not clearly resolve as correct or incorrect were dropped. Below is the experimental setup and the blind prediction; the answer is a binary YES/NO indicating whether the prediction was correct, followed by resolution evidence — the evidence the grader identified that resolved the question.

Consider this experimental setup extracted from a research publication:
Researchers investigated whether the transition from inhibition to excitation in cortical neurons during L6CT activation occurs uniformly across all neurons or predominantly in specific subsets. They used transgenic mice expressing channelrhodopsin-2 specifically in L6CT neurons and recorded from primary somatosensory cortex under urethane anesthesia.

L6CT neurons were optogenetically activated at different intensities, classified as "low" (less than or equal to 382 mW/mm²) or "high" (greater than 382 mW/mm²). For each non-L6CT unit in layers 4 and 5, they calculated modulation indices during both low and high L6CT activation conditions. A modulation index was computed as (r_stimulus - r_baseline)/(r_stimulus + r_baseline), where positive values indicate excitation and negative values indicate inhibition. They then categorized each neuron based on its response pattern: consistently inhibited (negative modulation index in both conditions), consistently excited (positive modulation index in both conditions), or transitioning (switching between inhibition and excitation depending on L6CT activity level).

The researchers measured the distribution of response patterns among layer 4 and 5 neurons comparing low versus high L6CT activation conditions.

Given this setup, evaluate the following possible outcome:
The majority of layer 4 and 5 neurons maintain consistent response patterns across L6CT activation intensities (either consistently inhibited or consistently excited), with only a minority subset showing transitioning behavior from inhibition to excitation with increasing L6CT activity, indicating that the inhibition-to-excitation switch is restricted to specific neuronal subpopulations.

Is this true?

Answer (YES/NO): NO